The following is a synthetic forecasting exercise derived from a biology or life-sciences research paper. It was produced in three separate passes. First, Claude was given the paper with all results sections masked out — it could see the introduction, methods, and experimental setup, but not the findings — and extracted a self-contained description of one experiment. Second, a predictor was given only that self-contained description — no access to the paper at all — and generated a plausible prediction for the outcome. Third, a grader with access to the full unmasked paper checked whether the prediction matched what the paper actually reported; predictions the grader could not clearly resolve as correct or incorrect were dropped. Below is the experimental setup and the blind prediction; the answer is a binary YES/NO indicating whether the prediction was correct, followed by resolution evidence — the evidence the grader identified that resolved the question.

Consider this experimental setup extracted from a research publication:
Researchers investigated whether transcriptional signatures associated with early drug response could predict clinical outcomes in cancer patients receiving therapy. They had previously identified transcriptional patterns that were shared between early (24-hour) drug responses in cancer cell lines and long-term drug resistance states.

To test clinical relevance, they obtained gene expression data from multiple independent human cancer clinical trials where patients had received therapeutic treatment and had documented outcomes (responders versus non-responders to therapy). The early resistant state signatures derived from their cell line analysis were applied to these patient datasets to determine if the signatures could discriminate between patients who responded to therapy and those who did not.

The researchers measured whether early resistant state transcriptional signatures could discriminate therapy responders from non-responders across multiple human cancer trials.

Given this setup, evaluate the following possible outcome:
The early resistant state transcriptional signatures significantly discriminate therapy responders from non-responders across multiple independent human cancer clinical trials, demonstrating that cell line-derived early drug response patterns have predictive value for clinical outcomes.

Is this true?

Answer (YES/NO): NO